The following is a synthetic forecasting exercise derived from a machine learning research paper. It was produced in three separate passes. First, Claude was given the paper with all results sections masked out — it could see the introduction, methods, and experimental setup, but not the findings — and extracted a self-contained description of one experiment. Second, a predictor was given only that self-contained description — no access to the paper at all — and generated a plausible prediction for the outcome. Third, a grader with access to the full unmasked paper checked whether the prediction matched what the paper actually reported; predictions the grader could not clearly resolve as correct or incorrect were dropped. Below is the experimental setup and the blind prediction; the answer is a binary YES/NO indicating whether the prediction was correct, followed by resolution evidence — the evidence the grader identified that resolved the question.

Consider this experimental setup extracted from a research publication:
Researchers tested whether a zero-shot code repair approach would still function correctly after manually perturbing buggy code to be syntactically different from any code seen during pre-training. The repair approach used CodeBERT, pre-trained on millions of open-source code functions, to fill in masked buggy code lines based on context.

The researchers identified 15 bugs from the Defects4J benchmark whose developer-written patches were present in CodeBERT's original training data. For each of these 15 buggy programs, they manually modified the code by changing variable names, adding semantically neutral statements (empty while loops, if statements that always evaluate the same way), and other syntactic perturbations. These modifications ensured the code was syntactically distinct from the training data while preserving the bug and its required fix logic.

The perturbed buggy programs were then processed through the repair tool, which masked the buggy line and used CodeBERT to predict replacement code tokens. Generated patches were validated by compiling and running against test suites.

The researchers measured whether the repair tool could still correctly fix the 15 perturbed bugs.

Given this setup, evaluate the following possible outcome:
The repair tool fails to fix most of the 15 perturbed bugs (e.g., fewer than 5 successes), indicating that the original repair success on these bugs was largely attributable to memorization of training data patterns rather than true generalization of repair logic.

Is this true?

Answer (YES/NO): NO